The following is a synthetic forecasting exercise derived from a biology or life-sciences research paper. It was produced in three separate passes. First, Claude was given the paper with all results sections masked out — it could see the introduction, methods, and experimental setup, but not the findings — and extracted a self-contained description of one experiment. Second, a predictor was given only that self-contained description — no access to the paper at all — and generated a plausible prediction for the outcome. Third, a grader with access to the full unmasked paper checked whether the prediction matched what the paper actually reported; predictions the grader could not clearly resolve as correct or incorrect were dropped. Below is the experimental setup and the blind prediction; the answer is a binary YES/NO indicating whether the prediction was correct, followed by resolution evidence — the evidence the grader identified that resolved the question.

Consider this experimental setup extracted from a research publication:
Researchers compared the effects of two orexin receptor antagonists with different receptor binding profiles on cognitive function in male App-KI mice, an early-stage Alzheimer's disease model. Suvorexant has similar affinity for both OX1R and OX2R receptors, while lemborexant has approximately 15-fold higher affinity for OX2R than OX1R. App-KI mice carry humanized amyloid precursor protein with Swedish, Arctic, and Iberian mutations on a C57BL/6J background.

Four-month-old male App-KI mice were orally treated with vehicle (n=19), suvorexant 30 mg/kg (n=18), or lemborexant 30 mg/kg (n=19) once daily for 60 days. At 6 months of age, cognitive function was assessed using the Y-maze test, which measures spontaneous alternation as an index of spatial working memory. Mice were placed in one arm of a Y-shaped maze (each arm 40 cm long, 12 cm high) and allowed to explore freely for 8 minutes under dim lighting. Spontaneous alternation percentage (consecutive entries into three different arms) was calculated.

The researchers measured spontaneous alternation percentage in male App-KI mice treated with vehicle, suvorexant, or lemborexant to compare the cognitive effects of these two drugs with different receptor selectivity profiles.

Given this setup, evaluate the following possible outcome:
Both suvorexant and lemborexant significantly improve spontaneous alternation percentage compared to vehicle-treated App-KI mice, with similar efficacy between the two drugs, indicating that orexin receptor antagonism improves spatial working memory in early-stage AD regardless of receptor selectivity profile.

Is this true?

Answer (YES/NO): YES